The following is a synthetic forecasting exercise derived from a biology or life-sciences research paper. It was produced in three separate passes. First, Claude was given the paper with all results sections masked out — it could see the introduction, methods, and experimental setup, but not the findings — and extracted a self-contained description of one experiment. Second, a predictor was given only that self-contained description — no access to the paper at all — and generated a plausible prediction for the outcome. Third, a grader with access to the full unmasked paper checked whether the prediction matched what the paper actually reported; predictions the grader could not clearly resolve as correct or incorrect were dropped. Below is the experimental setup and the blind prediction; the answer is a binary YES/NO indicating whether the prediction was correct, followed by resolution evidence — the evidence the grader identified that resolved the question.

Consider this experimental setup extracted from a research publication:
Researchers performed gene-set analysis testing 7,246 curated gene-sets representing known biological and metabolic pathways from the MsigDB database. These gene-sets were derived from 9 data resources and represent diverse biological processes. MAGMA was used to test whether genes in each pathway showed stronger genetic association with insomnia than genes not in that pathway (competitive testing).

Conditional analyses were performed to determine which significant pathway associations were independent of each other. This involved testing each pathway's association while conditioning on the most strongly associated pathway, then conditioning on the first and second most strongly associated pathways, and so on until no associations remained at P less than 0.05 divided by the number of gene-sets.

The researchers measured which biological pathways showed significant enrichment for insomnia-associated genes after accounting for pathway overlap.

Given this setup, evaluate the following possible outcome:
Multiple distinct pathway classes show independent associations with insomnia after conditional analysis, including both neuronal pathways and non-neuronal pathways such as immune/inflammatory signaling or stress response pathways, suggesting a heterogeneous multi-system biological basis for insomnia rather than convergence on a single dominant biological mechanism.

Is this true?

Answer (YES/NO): NO